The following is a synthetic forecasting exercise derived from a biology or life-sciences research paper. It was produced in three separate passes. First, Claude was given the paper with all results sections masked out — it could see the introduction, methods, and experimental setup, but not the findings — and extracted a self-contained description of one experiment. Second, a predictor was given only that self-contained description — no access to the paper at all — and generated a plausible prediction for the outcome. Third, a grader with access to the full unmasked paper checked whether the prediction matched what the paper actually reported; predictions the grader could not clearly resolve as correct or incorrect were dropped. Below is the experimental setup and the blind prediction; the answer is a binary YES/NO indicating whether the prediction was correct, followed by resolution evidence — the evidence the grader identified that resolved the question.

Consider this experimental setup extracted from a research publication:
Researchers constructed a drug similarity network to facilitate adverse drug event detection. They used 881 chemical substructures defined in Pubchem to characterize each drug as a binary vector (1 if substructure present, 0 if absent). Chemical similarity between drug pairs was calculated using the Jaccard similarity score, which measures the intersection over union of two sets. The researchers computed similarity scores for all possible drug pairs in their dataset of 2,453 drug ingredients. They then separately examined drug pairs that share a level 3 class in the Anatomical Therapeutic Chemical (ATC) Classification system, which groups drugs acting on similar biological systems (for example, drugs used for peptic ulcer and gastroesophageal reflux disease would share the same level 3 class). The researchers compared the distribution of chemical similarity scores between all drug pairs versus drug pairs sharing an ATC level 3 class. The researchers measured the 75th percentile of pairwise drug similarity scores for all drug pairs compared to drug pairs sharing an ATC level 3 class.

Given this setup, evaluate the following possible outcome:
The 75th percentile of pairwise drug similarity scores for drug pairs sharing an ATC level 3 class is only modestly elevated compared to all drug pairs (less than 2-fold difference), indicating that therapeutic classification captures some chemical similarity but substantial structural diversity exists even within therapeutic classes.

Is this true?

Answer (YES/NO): YES